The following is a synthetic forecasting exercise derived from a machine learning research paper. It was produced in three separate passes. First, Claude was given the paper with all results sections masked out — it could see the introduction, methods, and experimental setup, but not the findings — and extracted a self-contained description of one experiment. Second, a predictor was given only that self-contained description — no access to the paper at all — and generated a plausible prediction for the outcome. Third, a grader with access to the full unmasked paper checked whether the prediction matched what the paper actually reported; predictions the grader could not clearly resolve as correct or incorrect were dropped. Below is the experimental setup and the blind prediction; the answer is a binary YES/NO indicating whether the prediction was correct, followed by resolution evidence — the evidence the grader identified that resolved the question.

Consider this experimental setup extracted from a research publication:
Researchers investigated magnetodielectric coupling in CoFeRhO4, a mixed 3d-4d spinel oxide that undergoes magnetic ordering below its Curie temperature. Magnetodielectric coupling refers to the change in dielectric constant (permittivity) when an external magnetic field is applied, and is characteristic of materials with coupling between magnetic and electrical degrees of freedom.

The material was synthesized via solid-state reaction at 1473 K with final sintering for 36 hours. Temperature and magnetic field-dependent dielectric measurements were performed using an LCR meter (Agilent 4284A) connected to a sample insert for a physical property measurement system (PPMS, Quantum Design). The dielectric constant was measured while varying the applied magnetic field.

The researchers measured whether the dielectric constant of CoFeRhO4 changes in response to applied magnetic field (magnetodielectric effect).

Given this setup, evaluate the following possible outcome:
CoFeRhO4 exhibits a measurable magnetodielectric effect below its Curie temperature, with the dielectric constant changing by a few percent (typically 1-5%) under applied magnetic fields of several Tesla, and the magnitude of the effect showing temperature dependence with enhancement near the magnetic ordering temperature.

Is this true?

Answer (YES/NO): NO